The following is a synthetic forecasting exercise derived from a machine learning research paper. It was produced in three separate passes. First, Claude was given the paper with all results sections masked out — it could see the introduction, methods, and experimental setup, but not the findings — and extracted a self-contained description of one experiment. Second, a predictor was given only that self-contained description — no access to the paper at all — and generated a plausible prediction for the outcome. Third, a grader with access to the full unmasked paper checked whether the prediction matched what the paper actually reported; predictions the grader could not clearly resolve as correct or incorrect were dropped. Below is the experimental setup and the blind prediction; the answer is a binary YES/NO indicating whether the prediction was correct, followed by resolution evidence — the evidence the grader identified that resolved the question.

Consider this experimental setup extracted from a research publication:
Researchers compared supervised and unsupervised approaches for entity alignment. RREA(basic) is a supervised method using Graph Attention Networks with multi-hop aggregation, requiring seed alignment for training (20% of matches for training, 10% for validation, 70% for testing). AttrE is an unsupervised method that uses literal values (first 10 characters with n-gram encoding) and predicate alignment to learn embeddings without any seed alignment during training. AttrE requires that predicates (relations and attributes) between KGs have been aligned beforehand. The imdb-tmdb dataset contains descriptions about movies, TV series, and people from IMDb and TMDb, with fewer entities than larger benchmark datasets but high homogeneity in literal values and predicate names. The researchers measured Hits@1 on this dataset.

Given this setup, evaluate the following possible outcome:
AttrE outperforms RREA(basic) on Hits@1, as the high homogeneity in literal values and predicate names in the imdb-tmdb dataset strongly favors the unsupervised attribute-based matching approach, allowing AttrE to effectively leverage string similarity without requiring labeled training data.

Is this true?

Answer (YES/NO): YES